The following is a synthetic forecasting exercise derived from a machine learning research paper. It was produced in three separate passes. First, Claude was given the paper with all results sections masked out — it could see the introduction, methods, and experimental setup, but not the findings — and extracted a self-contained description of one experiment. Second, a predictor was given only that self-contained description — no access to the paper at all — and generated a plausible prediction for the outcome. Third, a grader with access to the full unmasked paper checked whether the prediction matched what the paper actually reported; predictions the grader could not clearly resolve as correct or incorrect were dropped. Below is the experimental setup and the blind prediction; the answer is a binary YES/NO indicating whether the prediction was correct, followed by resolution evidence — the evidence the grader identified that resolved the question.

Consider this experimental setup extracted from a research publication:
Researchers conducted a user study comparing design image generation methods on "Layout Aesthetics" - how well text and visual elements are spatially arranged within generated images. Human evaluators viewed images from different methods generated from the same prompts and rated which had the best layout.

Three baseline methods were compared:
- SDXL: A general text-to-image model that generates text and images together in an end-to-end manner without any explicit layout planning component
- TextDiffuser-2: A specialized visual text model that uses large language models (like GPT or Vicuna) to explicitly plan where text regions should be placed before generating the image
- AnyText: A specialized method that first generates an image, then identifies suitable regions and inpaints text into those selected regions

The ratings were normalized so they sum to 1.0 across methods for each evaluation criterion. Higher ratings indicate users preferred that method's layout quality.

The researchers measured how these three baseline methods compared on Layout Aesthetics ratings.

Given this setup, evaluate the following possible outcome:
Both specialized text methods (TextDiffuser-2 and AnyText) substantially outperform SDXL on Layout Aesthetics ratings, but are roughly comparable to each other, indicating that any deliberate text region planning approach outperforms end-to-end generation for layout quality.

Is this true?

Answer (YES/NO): NO